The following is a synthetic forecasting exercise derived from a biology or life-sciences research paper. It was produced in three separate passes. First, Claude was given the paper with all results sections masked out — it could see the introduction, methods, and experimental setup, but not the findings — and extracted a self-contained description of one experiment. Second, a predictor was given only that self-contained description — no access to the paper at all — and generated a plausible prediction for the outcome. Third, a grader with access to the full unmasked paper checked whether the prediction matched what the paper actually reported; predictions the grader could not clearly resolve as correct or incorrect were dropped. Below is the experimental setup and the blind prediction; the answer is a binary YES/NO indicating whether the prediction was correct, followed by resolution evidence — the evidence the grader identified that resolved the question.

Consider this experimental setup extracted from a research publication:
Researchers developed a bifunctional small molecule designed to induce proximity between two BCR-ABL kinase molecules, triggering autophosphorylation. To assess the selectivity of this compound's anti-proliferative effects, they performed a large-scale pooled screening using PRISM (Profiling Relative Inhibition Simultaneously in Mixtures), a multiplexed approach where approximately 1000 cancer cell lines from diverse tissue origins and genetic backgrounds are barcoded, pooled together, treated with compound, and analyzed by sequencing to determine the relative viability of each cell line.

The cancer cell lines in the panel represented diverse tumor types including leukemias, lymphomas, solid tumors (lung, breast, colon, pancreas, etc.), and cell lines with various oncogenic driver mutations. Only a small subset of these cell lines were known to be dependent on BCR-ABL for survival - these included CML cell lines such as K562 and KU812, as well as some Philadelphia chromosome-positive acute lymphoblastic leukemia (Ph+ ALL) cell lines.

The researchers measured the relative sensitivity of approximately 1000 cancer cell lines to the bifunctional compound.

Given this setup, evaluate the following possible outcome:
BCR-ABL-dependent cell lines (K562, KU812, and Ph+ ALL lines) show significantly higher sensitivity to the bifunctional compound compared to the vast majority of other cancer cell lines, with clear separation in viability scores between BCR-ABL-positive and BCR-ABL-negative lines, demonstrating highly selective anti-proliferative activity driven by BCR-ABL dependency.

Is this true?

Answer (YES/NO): YES